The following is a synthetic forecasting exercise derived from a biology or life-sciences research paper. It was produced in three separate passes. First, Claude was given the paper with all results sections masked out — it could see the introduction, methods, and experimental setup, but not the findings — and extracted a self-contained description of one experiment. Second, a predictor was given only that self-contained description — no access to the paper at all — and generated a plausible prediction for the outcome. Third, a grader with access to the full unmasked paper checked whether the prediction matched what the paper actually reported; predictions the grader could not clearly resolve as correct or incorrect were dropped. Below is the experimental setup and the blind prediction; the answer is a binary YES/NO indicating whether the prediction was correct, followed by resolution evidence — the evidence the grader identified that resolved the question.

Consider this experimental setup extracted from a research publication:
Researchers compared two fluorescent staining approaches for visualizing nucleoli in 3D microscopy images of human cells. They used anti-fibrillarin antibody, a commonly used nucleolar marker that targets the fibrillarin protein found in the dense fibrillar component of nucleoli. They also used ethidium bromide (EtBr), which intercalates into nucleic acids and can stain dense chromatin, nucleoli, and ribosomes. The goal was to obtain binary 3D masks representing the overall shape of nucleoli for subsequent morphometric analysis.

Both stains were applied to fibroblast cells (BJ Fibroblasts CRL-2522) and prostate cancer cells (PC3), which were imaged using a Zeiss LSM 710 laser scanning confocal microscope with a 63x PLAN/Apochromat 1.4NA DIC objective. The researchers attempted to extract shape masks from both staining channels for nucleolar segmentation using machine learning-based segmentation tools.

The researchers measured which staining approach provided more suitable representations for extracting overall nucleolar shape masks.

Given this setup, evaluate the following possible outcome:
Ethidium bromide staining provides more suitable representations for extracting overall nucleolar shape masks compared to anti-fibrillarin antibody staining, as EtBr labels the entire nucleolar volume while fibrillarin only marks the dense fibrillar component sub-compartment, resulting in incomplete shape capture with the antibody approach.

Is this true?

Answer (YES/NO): YES